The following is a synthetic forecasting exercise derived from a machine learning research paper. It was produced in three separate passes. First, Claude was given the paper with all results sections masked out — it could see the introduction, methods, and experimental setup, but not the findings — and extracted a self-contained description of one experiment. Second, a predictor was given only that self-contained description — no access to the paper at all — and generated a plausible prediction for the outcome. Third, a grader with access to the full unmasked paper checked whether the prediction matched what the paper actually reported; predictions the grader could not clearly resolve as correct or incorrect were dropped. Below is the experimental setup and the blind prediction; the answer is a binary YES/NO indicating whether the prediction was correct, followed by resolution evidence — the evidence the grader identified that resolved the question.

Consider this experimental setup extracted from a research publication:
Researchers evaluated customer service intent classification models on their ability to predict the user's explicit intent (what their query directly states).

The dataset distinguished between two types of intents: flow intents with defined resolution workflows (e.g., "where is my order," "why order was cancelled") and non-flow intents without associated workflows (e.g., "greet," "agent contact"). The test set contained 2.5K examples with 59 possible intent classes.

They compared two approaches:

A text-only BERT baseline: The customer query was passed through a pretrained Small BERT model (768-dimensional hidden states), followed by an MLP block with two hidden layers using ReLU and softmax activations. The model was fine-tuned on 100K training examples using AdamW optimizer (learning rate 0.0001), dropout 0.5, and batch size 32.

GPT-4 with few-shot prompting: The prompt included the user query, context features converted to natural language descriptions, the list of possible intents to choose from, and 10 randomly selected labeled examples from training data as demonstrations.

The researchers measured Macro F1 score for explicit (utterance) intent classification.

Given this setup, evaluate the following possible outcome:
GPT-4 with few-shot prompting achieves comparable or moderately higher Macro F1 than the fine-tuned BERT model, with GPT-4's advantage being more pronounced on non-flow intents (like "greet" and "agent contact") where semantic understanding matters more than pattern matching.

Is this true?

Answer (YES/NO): NO